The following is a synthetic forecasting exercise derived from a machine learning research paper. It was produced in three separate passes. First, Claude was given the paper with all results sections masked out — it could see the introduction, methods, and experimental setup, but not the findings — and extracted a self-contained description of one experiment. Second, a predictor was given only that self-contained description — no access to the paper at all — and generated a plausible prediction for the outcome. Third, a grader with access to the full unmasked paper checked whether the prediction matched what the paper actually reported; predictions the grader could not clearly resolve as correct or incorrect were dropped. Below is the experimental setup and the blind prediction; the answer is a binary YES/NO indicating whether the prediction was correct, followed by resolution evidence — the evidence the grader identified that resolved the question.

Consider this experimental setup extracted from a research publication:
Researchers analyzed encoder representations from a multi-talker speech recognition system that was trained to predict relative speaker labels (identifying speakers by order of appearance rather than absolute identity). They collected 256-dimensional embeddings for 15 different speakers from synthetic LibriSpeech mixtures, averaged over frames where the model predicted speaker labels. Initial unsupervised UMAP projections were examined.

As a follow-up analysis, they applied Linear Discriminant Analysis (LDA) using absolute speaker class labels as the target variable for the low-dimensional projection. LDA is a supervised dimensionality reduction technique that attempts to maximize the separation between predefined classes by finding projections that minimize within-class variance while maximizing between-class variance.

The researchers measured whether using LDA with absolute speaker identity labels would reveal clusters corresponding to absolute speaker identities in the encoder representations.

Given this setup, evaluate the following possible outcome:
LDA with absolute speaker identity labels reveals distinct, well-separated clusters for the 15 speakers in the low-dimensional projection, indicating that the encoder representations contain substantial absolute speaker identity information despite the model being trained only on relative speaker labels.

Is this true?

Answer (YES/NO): NO